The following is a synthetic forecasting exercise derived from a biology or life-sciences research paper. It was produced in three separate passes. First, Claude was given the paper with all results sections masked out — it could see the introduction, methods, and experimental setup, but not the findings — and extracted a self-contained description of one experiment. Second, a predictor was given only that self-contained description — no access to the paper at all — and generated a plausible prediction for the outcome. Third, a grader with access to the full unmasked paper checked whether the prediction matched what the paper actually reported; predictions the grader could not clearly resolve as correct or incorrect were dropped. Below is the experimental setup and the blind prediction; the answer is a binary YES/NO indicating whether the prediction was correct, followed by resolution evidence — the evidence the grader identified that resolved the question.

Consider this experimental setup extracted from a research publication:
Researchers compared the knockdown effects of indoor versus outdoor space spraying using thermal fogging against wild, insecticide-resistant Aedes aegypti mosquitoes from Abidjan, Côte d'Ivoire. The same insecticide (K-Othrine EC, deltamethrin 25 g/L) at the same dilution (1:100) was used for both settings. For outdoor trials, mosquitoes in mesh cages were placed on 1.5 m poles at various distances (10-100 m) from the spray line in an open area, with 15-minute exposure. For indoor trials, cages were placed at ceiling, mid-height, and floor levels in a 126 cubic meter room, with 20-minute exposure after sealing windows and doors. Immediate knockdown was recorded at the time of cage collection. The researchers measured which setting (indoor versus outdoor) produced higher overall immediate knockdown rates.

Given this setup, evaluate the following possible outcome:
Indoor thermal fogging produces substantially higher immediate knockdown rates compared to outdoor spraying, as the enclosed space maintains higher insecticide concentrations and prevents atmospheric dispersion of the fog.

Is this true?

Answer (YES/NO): YES